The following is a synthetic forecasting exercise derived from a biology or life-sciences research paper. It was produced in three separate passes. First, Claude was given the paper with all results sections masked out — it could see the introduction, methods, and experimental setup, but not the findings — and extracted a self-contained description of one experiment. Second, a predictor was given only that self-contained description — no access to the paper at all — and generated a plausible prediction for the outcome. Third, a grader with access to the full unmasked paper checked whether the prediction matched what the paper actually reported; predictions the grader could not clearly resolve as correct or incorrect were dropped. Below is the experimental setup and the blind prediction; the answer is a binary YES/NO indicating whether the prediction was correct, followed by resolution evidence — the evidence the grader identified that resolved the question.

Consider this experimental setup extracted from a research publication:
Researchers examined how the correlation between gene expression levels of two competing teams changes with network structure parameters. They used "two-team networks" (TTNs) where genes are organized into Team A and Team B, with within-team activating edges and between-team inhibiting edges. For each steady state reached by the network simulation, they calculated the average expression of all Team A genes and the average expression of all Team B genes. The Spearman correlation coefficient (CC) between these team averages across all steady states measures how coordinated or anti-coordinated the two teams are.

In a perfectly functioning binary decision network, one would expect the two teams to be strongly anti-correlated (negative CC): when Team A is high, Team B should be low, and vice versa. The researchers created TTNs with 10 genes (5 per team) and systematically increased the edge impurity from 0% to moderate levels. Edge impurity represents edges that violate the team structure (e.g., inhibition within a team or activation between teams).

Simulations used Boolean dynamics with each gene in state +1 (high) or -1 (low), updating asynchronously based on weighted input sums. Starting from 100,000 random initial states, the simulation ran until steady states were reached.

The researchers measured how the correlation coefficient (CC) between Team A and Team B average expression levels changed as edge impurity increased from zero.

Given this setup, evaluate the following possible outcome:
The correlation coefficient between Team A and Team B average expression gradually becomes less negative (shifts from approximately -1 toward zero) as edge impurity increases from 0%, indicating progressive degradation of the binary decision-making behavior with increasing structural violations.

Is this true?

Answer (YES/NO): YES